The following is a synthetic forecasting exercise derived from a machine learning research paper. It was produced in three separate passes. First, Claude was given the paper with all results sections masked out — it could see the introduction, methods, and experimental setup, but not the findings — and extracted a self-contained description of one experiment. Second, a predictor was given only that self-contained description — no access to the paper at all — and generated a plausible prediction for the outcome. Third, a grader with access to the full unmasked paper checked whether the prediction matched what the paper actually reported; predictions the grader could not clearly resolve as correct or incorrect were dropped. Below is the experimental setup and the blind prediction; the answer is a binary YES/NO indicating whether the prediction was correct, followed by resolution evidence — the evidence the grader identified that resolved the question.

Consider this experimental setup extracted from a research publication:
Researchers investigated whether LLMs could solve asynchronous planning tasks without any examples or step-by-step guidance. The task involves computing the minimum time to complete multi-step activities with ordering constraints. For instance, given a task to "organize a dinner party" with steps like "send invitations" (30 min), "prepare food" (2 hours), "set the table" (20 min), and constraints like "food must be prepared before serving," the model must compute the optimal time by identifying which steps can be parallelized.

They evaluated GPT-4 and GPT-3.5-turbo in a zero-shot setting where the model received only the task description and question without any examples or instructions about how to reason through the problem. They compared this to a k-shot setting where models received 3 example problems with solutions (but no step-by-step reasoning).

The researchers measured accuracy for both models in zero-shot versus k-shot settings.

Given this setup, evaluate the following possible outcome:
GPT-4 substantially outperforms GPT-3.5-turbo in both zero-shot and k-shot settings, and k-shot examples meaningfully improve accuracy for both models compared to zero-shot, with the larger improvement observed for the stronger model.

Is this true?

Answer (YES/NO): NO